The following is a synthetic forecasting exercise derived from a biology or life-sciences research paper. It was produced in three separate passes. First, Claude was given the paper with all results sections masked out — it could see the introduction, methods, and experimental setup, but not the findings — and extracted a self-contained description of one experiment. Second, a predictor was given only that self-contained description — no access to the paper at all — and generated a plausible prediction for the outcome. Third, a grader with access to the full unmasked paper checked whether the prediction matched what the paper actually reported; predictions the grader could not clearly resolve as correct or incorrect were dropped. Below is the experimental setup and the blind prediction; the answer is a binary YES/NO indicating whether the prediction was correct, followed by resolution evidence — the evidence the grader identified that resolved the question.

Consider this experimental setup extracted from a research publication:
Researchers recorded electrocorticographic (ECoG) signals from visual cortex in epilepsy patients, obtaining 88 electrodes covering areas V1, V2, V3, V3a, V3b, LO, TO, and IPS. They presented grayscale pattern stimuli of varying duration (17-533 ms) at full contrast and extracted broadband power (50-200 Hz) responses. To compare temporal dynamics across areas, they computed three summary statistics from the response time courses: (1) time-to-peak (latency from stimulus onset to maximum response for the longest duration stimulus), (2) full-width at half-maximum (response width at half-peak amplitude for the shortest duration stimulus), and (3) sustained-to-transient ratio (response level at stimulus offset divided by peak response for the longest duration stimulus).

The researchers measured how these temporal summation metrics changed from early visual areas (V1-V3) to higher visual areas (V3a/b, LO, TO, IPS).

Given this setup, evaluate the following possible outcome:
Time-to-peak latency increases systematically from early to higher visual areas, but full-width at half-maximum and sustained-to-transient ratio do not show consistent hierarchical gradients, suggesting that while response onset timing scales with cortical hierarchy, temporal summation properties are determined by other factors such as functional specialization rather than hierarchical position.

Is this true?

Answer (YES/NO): NO